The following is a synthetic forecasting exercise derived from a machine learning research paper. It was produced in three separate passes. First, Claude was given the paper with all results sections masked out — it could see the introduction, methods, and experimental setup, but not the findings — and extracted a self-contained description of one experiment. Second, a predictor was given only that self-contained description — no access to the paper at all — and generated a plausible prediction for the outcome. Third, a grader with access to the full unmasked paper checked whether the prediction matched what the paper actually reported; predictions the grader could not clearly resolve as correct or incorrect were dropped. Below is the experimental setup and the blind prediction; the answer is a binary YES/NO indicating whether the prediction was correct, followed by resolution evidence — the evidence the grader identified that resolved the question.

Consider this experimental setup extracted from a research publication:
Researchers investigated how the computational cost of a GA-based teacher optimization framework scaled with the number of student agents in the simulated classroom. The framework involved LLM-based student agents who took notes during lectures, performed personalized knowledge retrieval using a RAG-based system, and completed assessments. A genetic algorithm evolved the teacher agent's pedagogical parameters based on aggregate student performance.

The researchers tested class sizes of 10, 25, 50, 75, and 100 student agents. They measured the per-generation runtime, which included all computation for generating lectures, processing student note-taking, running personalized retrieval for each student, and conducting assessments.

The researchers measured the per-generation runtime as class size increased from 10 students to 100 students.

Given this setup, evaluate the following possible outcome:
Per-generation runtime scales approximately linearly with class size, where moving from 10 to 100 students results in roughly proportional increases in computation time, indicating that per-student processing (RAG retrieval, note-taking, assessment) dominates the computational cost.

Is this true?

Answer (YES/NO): YES